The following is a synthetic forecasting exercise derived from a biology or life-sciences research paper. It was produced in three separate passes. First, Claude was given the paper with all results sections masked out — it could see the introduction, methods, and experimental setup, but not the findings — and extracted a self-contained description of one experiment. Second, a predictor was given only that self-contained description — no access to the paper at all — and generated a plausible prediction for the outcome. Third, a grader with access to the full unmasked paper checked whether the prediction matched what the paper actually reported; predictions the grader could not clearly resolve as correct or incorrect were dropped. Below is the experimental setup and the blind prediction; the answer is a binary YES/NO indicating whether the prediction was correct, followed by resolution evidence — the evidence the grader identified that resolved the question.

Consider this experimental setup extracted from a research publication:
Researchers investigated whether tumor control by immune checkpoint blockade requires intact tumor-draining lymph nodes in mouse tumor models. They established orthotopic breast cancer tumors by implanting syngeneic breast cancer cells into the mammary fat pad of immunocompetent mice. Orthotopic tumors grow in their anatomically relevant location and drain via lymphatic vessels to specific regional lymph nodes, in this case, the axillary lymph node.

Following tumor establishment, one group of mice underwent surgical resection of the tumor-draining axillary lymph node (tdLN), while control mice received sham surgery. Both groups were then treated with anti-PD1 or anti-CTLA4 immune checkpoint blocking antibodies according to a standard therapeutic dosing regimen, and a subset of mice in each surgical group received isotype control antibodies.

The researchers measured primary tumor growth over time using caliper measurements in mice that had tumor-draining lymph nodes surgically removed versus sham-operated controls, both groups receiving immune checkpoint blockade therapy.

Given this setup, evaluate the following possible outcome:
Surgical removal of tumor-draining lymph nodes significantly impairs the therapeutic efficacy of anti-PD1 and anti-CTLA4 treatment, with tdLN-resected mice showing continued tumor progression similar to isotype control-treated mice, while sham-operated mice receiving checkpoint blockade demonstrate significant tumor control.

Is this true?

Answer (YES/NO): NO